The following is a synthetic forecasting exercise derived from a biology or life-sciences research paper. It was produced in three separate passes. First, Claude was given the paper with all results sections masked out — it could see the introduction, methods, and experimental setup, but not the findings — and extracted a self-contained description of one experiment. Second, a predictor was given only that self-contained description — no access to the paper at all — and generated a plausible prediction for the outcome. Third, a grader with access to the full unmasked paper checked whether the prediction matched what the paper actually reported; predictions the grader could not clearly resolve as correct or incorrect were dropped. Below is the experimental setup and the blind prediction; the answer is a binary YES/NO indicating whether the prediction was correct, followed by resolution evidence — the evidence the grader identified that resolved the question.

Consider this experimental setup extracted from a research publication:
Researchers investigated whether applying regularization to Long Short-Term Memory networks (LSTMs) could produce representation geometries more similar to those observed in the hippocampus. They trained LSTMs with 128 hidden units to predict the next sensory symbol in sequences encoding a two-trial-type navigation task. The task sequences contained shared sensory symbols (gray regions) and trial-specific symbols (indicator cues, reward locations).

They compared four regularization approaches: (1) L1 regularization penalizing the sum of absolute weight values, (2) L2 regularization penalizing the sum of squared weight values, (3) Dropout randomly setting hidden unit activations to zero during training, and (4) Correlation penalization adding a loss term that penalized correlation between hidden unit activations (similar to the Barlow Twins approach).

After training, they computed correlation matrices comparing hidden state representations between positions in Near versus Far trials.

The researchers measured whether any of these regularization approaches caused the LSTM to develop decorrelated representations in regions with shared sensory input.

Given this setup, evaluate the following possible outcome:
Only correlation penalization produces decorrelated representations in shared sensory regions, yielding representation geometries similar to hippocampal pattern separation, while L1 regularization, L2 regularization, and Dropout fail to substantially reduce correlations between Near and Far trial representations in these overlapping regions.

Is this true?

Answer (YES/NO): YES